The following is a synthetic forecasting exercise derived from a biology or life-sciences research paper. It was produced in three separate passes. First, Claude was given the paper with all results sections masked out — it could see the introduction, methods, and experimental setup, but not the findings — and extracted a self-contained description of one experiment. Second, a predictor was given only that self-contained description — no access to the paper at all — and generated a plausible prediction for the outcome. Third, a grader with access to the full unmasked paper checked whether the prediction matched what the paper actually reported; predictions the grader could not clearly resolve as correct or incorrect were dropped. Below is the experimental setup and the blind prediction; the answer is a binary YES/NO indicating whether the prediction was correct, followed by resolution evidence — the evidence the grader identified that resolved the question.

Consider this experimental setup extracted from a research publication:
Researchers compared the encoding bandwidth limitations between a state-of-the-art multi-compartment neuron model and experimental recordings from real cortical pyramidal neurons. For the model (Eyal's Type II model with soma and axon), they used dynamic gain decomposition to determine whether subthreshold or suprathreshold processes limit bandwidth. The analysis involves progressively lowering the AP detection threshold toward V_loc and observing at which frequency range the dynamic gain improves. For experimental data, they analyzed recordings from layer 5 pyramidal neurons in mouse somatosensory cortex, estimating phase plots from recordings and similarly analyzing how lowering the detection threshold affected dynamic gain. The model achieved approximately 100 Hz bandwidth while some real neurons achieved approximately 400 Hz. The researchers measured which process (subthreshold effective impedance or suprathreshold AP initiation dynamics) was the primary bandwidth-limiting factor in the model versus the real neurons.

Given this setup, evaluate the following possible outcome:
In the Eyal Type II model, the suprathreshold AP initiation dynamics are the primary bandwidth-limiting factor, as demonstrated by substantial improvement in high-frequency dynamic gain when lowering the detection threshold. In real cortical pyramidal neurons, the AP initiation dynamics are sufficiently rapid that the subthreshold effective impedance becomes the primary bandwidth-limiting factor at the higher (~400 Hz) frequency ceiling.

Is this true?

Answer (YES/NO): NO